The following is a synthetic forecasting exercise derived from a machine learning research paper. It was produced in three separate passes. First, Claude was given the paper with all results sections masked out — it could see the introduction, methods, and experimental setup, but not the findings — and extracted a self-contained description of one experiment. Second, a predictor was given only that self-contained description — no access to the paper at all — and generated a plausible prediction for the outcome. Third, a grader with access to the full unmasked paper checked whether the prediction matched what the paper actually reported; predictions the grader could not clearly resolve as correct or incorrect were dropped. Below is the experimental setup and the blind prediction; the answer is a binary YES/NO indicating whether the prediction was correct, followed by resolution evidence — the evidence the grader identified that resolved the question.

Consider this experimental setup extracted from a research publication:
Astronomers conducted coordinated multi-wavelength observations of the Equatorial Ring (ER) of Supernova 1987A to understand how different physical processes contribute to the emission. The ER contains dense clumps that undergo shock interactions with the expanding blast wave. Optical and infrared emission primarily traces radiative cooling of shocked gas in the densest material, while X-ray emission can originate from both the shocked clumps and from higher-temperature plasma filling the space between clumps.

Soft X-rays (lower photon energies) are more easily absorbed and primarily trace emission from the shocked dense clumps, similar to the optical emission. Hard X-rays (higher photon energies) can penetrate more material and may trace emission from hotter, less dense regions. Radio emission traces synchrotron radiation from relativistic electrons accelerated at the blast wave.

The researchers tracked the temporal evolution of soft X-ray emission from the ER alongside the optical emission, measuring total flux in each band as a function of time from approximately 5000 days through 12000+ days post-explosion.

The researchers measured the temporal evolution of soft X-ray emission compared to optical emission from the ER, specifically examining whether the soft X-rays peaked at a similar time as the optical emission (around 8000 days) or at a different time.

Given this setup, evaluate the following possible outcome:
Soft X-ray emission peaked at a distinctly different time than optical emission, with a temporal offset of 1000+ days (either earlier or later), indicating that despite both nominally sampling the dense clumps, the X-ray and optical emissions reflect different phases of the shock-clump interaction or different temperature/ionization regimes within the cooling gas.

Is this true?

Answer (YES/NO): YES